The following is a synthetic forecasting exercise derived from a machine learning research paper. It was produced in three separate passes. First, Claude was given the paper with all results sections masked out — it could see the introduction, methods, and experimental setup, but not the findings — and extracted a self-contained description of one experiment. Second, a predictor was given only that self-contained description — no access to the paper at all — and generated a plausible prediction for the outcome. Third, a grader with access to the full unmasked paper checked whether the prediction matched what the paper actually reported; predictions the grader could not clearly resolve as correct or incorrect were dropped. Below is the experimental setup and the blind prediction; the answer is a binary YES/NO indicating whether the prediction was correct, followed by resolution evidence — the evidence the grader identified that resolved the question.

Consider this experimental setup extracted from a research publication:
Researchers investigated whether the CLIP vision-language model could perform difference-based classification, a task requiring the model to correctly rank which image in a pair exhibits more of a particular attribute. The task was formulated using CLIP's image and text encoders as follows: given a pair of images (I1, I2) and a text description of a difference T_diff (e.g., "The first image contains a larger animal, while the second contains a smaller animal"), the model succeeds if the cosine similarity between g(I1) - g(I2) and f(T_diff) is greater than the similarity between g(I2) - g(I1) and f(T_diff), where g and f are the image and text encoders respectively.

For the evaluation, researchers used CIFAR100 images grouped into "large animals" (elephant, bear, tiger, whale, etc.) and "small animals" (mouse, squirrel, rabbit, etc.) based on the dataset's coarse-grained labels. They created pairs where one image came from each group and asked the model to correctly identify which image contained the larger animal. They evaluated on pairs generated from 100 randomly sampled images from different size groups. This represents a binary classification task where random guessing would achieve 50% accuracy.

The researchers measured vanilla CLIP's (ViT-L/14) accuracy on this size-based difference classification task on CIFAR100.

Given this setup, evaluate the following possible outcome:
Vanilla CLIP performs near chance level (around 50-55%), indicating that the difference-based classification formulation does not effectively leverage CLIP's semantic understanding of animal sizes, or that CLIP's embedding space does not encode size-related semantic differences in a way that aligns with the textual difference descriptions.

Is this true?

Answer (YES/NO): YES